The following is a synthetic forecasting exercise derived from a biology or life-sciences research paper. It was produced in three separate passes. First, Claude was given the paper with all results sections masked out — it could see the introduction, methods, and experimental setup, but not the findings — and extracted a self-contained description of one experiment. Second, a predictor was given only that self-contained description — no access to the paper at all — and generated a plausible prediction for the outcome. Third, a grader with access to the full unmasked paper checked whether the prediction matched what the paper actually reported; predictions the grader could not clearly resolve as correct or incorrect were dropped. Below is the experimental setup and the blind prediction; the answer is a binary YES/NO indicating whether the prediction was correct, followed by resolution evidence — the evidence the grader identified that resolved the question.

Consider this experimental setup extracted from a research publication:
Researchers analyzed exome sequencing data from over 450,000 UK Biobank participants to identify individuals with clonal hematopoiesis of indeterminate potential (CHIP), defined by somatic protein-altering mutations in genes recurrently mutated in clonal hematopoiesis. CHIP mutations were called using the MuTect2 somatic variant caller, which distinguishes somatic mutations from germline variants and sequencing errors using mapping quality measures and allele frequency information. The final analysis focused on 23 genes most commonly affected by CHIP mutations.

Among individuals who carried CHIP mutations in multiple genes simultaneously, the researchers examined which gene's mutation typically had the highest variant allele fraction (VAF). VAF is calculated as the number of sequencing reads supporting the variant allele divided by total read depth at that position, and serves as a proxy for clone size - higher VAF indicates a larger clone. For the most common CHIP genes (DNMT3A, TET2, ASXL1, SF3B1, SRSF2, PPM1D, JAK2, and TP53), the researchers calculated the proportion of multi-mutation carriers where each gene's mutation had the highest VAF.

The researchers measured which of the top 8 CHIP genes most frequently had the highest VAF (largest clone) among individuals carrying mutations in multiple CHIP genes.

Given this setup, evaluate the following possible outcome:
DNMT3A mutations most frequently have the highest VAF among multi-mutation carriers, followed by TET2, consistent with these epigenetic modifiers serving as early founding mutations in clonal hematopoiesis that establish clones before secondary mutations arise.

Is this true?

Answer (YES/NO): NO